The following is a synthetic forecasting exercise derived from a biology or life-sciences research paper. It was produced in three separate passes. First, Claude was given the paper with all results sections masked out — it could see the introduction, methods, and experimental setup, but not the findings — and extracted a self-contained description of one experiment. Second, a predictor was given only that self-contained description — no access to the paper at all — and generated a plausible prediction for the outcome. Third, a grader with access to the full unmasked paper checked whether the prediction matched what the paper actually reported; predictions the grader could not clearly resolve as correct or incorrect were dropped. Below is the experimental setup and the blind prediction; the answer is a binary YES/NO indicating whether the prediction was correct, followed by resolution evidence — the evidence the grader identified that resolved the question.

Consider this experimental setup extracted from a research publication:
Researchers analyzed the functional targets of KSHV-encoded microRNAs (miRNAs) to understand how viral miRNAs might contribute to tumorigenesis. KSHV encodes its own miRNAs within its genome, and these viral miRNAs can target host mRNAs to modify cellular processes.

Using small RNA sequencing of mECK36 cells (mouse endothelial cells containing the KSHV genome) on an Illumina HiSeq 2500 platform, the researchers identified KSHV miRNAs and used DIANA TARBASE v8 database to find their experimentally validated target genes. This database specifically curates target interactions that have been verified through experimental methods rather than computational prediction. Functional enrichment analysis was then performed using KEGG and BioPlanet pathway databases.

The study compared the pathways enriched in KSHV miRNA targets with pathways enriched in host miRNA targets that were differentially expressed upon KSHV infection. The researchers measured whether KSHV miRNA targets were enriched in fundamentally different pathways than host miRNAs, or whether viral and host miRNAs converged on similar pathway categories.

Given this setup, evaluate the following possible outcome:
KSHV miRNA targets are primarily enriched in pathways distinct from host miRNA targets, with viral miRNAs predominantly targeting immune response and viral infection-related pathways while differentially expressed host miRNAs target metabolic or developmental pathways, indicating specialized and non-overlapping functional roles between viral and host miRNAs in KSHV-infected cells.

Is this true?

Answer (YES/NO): NO